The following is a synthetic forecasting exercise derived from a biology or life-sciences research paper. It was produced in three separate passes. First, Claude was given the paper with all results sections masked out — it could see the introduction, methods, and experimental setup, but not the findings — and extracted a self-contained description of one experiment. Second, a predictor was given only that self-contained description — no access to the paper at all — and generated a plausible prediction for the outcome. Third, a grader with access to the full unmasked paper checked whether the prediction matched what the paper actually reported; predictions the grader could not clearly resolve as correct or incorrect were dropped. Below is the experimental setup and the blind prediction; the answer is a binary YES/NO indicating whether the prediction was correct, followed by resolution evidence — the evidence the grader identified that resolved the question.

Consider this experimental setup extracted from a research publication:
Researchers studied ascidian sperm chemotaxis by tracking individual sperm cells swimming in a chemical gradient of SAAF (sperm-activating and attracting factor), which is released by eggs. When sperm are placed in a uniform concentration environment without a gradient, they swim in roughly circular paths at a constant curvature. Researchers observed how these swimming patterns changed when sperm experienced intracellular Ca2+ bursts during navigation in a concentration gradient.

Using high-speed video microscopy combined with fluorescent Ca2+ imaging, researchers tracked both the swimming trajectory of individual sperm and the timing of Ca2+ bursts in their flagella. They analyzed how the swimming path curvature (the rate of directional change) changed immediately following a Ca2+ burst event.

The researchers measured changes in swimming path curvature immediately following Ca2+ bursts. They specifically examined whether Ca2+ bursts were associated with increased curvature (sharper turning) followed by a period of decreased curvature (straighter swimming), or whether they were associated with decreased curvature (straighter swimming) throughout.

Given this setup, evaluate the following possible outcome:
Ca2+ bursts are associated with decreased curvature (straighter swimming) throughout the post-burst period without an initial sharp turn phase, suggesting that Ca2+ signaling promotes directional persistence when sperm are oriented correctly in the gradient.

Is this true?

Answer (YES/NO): NO